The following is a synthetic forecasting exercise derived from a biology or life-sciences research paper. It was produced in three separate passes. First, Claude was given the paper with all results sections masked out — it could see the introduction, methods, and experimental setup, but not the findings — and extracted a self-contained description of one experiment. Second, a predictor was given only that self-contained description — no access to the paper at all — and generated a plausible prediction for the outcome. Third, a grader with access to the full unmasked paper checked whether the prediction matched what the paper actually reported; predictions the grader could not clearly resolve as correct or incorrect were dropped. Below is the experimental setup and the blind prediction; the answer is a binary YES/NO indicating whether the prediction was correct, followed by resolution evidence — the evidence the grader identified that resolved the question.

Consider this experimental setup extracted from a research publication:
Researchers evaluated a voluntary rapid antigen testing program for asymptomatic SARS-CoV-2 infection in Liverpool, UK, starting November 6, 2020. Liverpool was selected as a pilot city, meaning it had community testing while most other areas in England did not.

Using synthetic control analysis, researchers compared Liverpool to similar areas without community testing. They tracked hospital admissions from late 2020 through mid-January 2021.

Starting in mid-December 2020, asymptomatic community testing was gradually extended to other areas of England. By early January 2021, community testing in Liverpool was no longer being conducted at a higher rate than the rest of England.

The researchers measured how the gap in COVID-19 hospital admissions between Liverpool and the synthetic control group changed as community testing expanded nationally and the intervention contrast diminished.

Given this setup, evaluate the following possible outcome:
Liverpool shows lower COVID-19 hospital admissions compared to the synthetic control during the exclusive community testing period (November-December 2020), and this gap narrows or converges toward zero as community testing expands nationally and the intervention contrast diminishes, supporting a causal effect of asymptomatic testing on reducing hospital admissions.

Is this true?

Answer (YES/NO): YES